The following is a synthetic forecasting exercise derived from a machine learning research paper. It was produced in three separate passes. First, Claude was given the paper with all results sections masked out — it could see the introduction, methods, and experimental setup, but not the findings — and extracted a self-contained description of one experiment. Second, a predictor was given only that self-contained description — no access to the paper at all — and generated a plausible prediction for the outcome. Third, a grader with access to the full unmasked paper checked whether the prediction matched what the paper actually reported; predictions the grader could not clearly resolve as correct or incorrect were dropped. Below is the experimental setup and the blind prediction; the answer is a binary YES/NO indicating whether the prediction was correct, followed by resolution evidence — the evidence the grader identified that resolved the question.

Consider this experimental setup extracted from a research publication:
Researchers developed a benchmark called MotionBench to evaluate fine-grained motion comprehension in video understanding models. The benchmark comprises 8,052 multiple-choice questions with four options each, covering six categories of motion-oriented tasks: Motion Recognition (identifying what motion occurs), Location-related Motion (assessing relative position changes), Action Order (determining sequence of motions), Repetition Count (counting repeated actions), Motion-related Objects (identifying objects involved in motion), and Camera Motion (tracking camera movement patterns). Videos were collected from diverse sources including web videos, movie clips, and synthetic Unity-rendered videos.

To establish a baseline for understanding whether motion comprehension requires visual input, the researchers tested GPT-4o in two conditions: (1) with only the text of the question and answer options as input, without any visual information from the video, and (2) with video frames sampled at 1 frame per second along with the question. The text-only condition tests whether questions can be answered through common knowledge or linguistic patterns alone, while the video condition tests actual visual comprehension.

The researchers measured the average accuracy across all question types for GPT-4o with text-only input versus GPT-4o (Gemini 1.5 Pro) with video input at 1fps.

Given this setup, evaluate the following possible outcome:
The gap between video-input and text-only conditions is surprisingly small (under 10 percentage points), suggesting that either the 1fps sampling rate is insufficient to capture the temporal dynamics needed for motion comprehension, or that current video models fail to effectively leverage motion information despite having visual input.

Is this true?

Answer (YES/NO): NO